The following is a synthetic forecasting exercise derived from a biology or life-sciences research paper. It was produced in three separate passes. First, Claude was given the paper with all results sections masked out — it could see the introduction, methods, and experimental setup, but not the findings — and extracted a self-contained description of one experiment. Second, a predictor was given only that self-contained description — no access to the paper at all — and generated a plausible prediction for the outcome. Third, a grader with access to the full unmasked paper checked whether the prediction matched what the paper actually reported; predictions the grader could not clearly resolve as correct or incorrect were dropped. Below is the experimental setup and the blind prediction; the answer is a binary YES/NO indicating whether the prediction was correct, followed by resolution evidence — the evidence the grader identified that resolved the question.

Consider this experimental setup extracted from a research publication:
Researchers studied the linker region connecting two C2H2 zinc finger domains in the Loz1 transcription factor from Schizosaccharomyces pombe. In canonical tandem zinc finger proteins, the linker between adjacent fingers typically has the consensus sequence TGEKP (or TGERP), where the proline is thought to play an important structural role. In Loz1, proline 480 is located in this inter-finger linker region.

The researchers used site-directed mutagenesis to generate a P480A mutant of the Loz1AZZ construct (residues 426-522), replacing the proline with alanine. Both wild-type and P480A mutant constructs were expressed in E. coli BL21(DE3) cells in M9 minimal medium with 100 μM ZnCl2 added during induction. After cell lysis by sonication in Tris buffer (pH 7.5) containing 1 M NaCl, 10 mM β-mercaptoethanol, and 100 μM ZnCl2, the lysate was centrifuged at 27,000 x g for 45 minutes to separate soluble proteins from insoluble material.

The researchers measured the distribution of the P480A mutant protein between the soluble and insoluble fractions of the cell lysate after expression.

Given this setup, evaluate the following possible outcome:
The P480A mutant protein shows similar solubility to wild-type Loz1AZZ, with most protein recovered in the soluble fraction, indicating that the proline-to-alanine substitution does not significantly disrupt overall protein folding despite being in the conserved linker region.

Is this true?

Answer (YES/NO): NO